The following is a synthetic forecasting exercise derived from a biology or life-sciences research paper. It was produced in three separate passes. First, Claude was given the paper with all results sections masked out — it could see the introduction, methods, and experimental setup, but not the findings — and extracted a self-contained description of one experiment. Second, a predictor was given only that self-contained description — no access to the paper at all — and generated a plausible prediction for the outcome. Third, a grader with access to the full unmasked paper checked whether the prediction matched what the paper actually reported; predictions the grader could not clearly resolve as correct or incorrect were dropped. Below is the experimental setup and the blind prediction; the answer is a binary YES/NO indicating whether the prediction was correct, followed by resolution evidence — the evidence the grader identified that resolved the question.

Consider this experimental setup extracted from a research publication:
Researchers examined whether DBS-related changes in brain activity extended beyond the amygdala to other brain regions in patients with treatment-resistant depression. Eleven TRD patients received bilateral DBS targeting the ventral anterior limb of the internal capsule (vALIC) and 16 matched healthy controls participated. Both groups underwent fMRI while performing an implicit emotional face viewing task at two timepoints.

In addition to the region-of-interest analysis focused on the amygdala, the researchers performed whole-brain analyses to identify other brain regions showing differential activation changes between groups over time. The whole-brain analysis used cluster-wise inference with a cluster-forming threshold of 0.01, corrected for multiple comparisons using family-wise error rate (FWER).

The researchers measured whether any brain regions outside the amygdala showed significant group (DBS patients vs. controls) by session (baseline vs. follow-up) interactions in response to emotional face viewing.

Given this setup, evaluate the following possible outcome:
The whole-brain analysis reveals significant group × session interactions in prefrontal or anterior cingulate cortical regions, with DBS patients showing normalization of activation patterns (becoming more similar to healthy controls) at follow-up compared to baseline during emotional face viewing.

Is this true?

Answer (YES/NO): NO